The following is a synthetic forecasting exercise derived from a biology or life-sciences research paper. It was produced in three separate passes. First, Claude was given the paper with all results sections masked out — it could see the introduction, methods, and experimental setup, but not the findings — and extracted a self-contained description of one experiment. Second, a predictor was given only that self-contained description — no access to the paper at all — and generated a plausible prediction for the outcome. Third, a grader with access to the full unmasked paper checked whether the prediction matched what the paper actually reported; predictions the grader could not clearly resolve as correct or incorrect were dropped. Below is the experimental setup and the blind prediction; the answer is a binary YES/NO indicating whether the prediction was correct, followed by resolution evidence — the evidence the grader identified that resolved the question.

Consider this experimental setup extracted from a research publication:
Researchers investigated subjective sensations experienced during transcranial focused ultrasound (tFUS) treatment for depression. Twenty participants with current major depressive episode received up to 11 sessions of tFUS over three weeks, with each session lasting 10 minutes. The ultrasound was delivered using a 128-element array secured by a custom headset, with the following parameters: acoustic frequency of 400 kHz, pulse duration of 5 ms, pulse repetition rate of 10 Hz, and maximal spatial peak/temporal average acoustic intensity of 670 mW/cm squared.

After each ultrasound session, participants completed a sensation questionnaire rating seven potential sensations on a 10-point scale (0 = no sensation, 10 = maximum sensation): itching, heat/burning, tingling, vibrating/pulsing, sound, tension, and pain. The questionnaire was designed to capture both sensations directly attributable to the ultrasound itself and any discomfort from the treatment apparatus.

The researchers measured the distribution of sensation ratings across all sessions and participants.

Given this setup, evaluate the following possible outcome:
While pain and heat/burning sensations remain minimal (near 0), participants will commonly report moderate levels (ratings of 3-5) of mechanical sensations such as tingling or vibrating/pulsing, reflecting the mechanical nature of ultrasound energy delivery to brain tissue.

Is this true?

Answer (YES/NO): NO